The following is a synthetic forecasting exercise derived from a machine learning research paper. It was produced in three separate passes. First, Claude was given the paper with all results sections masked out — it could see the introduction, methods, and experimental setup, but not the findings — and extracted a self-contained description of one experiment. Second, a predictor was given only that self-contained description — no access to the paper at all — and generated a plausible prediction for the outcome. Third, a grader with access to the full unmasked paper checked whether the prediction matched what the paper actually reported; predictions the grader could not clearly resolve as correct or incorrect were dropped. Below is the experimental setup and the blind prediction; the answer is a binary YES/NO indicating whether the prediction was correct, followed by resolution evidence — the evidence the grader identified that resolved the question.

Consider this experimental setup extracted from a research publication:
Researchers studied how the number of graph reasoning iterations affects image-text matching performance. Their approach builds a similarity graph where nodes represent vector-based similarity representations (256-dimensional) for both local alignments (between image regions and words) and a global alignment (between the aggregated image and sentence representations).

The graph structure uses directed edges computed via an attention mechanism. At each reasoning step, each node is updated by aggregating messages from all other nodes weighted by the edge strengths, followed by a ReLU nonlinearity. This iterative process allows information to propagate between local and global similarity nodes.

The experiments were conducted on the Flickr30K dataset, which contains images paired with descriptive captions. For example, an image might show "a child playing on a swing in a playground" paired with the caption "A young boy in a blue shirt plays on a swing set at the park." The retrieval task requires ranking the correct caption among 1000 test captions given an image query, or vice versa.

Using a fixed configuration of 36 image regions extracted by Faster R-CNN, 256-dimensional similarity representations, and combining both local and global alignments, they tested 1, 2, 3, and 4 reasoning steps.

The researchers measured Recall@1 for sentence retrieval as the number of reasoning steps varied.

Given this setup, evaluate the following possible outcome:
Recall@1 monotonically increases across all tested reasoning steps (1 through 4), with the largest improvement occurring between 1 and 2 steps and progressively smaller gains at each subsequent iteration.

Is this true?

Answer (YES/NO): NO